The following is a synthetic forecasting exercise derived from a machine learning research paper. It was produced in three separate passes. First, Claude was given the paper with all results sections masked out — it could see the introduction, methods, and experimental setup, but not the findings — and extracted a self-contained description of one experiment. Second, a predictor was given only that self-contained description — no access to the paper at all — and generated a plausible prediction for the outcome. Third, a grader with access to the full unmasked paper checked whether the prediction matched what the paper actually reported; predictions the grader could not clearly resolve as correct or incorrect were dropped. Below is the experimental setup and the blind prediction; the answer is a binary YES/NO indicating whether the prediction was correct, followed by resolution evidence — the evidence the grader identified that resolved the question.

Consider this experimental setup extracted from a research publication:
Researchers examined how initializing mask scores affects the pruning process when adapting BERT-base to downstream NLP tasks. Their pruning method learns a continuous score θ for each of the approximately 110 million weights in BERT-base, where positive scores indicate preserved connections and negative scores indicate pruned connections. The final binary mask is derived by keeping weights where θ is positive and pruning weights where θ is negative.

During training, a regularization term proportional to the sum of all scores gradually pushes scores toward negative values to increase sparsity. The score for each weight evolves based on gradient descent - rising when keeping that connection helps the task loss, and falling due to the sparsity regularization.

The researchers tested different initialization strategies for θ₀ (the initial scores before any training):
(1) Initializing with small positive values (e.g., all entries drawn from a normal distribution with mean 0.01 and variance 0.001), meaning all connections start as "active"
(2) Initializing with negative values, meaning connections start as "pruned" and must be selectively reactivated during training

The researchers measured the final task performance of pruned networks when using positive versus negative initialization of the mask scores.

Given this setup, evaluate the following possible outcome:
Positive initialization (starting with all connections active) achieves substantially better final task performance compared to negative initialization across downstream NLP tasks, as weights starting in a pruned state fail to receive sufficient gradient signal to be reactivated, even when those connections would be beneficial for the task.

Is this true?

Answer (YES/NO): YES